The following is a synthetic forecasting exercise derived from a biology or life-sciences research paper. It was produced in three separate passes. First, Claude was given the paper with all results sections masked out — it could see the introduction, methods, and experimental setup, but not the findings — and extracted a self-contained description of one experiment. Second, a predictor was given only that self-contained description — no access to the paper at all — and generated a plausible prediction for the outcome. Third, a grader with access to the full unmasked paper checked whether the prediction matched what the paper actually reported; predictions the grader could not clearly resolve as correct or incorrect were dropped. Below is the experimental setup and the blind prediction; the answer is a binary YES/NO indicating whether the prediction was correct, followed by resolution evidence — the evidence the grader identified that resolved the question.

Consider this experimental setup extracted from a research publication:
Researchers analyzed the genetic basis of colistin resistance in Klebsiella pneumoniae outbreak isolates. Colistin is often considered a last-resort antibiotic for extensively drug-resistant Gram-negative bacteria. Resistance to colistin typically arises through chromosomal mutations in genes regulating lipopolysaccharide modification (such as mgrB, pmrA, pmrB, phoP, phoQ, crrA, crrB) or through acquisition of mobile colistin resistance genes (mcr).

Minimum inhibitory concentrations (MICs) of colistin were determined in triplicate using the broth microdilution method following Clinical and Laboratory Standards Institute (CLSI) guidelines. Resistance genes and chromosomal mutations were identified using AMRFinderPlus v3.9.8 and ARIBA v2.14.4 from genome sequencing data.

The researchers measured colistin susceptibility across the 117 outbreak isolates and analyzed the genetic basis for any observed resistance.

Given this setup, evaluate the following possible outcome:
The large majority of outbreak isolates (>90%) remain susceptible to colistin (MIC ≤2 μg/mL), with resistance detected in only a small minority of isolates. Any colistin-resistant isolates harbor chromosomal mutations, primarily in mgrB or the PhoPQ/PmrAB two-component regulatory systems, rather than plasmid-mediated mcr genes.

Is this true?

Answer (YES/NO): YES